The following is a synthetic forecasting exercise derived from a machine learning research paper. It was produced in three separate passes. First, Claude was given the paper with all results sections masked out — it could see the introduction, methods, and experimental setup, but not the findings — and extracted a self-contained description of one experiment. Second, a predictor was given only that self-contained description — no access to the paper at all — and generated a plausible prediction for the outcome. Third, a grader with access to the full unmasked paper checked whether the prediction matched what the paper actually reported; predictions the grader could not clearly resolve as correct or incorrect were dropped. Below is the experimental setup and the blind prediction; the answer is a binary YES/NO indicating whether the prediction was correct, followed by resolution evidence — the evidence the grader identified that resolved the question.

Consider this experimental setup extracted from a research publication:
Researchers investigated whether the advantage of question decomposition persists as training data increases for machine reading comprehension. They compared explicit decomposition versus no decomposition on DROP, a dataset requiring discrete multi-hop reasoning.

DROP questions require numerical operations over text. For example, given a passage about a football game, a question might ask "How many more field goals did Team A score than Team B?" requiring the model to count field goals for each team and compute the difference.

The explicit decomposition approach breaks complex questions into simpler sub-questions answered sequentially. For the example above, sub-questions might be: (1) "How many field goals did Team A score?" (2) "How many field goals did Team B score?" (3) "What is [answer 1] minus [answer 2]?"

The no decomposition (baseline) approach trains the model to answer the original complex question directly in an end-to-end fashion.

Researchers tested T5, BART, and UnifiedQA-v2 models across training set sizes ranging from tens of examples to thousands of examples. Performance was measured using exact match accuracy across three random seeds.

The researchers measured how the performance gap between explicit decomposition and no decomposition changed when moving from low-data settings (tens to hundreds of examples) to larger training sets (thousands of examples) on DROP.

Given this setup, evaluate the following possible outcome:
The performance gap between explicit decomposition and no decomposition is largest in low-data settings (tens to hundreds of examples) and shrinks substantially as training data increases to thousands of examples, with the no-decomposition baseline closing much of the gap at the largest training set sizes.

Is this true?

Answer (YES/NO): NO